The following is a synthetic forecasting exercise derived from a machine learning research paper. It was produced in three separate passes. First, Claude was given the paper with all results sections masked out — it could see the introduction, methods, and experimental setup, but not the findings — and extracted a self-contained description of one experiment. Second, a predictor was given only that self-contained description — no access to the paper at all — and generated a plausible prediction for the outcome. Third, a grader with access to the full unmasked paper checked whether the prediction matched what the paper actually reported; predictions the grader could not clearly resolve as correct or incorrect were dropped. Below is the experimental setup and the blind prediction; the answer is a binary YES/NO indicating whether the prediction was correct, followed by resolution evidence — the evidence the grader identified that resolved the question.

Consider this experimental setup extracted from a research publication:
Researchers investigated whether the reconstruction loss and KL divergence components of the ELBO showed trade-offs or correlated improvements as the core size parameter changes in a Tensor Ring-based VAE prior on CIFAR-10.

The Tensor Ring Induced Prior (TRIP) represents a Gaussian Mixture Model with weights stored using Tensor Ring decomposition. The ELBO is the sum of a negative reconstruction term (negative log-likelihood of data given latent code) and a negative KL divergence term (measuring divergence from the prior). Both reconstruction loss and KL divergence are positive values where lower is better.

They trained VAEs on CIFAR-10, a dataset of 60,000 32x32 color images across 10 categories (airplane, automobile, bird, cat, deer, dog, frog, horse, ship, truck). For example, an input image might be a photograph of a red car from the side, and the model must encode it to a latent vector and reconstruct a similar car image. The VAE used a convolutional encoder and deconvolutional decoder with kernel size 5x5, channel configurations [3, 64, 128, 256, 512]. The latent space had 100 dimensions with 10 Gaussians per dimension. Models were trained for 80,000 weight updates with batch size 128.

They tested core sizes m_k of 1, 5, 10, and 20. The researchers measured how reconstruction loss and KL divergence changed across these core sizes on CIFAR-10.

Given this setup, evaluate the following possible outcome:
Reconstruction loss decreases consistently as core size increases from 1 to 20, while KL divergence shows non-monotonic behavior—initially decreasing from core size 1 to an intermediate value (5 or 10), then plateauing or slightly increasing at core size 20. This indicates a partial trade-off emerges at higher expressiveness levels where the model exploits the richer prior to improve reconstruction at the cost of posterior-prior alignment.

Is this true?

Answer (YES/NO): NO